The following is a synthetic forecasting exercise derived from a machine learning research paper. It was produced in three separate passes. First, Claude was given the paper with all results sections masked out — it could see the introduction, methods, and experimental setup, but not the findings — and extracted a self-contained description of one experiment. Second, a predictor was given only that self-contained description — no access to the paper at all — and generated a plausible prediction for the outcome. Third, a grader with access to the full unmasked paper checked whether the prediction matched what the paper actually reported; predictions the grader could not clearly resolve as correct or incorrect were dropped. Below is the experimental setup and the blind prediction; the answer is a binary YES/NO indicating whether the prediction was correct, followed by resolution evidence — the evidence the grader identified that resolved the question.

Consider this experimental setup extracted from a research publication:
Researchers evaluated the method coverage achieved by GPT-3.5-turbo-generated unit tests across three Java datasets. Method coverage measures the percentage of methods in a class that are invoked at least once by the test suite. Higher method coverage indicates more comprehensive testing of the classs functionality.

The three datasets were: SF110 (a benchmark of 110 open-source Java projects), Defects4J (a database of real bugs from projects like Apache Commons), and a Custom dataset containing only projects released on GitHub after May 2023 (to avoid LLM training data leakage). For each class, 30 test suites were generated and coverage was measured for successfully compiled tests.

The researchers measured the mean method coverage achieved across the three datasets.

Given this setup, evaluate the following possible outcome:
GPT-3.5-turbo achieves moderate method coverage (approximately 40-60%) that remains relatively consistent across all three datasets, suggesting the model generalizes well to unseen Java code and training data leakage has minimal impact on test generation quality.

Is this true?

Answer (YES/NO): NO